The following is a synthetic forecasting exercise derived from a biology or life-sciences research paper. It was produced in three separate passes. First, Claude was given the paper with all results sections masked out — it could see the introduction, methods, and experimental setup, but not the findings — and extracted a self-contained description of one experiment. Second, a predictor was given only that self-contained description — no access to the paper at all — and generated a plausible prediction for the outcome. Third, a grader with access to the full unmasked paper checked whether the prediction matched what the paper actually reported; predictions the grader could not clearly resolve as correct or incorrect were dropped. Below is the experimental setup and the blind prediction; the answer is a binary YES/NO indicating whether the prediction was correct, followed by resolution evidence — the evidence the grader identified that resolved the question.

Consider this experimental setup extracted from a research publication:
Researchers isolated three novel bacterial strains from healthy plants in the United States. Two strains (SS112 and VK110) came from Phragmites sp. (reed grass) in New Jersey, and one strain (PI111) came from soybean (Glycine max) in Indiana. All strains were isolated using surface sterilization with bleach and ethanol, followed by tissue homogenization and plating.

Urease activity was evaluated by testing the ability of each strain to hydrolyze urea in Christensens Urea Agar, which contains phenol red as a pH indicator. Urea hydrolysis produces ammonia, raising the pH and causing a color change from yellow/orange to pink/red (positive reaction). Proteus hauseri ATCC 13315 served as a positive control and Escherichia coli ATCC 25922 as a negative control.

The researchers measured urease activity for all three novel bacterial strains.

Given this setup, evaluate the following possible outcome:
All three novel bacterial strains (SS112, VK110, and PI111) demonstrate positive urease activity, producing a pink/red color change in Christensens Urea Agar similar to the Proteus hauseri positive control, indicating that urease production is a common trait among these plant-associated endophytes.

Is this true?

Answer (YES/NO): NO